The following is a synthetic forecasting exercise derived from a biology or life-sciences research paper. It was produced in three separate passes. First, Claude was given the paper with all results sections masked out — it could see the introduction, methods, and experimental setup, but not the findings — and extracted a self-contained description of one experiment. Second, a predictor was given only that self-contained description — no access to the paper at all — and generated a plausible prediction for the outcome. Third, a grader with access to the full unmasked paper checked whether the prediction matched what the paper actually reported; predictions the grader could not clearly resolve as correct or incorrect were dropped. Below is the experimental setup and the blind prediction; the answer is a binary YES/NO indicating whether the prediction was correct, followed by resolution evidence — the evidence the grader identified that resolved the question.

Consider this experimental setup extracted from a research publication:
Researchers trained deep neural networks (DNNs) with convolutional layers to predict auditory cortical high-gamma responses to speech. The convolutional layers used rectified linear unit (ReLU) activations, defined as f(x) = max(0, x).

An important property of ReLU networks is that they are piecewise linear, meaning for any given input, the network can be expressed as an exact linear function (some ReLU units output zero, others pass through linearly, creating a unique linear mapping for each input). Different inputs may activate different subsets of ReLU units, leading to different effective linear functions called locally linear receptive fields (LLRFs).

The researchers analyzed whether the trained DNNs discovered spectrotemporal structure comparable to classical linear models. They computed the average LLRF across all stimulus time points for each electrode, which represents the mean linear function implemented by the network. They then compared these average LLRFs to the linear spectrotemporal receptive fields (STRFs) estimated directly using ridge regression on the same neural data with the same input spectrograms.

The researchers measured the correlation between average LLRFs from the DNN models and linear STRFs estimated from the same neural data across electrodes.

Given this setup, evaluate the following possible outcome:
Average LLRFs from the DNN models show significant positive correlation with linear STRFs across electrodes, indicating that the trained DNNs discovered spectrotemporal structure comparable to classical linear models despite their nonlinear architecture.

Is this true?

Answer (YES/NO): YES